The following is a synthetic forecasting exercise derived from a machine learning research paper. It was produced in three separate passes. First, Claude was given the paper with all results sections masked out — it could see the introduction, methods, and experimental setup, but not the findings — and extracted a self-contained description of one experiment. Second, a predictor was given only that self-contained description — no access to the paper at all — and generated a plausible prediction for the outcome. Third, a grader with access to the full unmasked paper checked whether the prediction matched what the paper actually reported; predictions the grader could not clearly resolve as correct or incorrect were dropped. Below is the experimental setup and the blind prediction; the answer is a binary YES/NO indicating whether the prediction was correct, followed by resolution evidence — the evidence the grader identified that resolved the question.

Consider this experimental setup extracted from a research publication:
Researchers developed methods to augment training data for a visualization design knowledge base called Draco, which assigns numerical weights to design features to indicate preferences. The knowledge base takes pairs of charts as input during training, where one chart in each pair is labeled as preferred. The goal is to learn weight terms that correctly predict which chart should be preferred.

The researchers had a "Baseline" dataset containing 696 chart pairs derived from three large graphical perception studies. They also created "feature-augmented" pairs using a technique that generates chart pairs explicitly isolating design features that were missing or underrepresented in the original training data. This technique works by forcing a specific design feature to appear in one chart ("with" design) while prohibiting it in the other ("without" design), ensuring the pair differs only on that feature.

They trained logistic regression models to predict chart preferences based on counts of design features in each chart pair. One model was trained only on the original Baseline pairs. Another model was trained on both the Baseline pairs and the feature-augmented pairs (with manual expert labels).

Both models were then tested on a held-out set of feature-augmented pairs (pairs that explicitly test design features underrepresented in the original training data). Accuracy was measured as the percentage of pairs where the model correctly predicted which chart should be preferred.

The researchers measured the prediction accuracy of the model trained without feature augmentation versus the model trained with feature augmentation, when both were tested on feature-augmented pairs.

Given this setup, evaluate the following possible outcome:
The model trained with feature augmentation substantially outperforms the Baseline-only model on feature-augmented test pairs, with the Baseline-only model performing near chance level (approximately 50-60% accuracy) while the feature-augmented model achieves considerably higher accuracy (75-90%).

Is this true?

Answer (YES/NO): YES